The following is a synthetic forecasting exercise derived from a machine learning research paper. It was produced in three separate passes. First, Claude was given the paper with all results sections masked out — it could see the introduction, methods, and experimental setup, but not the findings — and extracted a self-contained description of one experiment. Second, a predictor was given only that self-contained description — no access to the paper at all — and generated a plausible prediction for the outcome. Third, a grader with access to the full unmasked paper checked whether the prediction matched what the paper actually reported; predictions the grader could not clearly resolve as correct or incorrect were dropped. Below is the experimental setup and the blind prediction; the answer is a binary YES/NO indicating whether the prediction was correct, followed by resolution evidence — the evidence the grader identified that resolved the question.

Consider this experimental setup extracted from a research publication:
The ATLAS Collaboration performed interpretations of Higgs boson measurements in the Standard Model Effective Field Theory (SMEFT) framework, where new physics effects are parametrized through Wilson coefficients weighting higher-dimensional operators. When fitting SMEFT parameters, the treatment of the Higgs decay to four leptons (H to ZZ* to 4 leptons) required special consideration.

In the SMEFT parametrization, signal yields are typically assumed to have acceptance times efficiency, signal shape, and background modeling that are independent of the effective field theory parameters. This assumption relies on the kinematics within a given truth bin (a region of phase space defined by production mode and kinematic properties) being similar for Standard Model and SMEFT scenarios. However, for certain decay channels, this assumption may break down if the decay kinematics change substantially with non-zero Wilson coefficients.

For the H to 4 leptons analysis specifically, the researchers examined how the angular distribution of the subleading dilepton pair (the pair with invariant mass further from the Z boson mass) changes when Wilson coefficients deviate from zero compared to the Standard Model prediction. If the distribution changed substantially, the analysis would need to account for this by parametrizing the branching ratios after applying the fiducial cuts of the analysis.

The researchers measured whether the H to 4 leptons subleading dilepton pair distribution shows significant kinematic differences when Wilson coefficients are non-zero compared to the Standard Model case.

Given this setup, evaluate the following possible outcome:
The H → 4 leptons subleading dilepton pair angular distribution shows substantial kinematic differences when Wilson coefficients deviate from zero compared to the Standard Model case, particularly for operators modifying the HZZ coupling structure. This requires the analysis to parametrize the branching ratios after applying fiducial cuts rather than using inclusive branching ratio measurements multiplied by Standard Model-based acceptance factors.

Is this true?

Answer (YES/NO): YES